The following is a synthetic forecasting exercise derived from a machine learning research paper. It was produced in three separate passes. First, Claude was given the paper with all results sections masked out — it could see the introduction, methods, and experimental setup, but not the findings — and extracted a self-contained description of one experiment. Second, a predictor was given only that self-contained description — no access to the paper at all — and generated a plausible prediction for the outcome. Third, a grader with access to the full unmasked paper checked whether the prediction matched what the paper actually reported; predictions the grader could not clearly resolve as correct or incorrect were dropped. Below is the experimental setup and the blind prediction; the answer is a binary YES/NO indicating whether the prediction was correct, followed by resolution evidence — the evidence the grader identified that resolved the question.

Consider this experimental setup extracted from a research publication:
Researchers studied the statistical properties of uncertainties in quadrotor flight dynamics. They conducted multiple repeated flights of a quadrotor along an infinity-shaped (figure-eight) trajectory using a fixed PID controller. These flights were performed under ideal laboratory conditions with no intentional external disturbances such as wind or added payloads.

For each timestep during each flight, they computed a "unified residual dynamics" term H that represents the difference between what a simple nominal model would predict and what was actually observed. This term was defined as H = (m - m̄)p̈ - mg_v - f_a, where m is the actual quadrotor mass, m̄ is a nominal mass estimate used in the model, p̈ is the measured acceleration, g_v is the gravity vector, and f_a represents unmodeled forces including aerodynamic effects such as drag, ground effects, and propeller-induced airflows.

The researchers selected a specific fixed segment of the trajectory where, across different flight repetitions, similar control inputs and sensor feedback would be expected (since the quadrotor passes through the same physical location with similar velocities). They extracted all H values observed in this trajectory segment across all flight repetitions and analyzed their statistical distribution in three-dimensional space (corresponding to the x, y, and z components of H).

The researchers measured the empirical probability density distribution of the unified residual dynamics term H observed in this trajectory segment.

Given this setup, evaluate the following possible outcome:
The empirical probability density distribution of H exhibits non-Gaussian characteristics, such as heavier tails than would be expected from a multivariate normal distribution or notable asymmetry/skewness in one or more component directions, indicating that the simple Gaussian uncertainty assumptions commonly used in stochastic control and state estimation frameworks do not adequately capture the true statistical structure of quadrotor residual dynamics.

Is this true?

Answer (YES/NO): NO